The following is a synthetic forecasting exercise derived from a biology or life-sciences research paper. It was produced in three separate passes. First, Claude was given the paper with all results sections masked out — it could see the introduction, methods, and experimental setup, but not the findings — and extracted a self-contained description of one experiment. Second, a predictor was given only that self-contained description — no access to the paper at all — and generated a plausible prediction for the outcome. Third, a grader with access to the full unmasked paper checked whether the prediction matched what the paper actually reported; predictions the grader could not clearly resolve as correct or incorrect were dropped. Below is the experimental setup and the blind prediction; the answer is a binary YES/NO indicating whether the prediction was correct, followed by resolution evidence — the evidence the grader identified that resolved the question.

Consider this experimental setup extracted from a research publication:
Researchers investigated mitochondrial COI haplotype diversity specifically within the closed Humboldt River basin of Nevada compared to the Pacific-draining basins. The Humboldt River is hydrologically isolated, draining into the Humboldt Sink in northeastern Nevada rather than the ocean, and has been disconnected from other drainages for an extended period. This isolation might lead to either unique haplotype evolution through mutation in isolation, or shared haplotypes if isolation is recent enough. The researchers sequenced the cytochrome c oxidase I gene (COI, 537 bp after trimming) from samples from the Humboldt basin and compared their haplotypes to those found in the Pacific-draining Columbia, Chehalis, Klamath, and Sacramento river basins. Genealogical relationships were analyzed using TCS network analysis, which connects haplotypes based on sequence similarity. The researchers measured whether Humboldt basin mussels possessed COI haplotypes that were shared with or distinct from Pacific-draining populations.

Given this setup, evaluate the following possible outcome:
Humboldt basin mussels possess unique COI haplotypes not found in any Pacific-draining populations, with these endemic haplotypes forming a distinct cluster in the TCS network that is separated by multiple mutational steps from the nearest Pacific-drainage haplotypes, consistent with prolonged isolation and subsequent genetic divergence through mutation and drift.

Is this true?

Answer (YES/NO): NO